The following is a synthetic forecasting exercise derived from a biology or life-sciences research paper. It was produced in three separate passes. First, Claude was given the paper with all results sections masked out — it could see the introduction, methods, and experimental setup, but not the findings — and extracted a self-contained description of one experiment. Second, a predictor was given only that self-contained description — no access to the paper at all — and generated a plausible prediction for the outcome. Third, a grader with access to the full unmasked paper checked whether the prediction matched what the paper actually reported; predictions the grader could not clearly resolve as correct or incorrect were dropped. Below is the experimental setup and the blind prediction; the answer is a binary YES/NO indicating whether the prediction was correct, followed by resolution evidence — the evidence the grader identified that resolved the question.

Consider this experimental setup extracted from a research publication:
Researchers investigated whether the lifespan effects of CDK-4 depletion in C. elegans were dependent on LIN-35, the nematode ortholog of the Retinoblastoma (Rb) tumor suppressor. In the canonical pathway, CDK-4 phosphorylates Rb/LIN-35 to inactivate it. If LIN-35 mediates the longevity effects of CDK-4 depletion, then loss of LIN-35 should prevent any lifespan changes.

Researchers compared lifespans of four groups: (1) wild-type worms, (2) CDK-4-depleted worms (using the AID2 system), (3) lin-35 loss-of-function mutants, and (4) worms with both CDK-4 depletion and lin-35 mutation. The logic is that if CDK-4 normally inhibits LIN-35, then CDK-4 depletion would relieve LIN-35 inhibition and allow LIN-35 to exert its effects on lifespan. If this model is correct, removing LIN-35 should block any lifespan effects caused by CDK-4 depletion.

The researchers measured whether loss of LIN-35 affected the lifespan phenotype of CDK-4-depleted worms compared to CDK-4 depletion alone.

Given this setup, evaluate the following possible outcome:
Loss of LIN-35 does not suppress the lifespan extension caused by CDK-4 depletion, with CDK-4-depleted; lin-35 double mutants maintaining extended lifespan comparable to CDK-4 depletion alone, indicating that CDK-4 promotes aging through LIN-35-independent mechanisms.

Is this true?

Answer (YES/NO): NO